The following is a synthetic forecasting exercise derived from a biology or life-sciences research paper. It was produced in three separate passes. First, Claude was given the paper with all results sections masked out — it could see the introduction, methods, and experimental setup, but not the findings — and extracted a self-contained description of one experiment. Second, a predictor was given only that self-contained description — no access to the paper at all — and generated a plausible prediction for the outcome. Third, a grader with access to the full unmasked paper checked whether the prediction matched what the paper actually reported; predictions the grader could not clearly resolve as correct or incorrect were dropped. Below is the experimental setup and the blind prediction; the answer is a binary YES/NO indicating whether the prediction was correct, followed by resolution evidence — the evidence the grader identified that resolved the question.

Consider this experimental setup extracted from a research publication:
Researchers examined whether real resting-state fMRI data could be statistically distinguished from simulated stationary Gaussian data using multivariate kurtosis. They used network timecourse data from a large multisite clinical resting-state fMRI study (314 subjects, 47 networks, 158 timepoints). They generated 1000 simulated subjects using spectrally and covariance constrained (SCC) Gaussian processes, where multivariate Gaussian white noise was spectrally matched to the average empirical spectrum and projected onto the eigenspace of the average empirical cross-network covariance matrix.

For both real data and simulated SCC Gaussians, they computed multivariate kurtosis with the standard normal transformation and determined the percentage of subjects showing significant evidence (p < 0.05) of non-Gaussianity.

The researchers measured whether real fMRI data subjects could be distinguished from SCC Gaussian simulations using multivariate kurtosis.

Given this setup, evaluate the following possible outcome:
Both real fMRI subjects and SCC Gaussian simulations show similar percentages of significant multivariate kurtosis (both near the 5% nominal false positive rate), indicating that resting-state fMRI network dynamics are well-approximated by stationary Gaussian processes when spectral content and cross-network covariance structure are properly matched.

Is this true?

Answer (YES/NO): NO